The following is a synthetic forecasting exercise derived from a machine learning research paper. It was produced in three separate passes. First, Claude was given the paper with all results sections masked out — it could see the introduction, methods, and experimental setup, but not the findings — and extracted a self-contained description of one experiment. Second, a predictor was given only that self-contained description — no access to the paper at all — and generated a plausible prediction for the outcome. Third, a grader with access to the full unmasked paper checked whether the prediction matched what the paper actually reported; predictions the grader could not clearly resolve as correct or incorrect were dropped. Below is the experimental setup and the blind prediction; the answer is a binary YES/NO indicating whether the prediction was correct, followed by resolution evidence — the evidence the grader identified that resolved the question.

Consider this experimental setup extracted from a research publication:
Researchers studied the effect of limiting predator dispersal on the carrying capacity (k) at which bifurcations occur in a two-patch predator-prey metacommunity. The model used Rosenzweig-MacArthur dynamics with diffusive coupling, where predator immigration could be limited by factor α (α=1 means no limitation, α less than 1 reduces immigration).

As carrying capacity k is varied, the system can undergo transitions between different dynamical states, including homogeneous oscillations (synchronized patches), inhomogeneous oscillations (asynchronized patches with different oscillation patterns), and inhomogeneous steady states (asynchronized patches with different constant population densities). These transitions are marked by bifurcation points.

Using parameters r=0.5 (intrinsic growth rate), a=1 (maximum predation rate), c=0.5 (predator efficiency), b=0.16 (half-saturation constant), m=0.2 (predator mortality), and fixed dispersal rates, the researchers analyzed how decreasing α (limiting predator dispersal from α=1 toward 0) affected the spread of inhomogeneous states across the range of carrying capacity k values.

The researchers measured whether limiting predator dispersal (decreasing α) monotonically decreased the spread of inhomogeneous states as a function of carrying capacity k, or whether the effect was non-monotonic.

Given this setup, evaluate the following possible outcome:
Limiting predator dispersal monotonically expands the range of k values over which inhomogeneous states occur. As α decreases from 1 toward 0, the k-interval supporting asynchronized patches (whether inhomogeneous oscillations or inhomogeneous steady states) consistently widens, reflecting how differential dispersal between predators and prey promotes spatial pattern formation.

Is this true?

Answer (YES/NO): NO